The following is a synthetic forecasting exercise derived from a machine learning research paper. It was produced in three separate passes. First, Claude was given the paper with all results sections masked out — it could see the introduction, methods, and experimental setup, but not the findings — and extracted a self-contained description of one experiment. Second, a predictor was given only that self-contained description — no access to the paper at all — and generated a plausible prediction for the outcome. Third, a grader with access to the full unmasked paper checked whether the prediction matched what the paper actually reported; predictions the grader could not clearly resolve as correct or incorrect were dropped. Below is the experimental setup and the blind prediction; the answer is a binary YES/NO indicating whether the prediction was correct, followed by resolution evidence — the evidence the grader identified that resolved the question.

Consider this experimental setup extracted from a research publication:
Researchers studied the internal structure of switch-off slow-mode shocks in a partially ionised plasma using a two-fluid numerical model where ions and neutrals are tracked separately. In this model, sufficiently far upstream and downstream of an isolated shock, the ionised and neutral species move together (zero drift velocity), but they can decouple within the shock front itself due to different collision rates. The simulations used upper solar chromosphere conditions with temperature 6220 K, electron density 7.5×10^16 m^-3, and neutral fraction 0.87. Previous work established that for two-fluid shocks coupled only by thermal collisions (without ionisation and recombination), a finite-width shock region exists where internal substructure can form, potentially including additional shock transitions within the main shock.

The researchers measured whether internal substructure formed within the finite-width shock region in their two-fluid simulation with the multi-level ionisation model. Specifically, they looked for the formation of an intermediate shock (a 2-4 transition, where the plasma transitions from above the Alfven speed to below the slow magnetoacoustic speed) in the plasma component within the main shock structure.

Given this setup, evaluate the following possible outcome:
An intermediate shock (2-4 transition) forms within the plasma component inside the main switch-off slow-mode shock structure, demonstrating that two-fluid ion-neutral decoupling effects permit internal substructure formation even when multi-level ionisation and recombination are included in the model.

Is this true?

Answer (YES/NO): YES